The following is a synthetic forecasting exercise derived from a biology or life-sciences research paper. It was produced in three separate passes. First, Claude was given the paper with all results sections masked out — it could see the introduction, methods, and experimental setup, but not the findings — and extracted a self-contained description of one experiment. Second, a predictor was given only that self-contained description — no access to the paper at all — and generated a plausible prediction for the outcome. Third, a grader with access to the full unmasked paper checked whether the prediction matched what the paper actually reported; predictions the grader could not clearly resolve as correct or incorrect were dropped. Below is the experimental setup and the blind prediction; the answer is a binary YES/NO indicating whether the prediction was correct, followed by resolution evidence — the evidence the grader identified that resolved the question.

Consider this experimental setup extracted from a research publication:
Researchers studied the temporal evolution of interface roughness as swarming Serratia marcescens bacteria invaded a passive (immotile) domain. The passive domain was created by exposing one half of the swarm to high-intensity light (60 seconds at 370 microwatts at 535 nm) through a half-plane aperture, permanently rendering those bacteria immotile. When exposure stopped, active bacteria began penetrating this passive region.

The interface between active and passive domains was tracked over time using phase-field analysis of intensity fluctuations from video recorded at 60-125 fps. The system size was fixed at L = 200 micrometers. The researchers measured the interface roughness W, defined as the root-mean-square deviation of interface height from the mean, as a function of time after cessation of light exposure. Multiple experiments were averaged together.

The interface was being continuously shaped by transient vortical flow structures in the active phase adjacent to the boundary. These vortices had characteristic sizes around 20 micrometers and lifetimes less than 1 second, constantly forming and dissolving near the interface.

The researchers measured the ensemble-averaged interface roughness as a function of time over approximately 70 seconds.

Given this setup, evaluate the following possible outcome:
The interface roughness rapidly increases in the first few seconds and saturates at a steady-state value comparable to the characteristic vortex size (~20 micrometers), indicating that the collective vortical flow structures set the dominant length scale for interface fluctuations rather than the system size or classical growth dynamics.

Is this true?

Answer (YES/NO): NO